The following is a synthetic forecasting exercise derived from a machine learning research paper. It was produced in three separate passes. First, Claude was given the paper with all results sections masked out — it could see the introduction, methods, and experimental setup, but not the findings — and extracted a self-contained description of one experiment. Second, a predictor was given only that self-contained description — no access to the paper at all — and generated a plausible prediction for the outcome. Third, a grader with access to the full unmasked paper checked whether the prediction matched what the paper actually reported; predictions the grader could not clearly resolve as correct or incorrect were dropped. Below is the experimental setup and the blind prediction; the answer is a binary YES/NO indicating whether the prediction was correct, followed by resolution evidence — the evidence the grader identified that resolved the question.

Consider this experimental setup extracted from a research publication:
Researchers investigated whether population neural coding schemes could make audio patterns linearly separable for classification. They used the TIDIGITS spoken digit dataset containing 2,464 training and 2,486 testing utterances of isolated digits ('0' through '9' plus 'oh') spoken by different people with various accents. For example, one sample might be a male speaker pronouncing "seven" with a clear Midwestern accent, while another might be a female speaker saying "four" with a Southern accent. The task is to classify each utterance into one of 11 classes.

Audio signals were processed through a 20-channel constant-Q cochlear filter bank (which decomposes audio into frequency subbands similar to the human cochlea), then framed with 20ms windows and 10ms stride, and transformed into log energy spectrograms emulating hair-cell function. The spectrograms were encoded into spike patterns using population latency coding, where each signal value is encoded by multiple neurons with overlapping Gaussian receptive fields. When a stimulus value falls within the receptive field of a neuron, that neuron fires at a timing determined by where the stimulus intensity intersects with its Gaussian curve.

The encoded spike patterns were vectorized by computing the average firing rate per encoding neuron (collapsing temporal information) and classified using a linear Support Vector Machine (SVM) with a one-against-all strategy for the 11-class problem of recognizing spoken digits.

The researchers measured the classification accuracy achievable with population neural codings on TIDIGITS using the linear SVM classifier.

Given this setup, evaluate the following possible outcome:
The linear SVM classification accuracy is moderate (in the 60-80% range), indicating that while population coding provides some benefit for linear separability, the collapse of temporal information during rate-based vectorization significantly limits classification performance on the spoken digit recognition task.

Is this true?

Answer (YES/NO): NO